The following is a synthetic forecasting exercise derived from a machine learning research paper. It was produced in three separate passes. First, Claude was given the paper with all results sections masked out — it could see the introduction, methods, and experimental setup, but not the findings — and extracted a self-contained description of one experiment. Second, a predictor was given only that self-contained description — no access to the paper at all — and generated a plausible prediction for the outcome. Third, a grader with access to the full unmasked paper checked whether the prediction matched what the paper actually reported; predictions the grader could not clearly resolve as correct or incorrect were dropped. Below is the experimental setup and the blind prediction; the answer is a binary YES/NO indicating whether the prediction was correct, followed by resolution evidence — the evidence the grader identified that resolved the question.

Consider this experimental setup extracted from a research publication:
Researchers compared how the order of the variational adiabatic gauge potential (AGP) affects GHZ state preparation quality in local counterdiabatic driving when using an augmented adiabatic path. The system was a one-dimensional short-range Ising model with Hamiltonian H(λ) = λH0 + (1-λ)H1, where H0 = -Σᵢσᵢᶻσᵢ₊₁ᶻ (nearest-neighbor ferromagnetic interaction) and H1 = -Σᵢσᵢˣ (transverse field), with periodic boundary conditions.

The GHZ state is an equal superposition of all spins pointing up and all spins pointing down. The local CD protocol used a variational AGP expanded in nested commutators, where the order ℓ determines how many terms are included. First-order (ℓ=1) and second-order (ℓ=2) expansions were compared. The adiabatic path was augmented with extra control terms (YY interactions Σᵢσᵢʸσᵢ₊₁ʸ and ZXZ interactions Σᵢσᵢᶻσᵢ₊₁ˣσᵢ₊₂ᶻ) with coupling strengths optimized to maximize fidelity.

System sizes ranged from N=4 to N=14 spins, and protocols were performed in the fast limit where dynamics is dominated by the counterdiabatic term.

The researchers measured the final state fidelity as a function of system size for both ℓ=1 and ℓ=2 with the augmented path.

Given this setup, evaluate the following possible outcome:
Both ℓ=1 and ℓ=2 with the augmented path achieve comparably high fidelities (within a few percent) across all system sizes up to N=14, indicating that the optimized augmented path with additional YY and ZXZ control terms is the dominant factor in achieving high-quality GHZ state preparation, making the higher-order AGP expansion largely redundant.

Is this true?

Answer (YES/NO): NO